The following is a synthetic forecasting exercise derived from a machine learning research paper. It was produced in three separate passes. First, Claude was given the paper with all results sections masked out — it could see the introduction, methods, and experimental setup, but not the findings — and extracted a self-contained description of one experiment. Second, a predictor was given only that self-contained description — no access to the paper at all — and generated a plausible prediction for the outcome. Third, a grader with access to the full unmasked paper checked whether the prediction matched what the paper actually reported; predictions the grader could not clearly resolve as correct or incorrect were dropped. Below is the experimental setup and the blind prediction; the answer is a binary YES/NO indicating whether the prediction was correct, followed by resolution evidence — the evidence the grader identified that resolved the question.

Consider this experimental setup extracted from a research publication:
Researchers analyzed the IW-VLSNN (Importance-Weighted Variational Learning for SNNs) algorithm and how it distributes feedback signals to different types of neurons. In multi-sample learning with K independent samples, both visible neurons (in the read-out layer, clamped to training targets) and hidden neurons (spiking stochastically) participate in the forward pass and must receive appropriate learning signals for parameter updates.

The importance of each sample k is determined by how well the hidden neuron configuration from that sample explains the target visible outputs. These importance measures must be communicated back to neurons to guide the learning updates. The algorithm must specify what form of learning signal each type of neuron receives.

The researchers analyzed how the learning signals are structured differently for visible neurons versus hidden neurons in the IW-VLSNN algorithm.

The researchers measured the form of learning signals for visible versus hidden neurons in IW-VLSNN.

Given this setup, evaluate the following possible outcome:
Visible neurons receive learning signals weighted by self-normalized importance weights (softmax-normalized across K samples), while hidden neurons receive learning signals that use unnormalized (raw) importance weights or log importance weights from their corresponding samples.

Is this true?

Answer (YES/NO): NO